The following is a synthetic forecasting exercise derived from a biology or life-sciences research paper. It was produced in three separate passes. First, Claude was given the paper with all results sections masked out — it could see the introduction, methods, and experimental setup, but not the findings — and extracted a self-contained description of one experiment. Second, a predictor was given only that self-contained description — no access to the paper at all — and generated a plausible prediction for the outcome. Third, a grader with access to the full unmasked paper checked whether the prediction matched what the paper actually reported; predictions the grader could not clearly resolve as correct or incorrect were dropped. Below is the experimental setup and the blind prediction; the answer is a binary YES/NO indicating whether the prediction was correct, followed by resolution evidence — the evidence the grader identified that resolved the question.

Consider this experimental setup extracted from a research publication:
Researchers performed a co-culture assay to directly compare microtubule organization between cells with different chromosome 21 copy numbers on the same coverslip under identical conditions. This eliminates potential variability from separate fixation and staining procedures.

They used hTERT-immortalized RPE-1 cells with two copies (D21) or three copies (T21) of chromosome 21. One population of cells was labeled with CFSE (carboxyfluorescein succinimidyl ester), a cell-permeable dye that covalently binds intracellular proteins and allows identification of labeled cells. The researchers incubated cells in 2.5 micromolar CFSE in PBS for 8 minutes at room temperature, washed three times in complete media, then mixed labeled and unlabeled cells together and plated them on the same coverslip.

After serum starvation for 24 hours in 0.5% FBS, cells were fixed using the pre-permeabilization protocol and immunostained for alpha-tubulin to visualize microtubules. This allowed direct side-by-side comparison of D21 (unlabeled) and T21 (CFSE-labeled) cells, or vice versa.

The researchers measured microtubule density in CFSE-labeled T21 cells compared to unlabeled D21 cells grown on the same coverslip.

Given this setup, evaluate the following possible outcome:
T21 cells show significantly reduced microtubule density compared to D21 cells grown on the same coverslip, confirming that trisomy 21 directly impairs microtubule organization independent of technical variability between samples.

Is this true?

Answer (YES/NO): NO